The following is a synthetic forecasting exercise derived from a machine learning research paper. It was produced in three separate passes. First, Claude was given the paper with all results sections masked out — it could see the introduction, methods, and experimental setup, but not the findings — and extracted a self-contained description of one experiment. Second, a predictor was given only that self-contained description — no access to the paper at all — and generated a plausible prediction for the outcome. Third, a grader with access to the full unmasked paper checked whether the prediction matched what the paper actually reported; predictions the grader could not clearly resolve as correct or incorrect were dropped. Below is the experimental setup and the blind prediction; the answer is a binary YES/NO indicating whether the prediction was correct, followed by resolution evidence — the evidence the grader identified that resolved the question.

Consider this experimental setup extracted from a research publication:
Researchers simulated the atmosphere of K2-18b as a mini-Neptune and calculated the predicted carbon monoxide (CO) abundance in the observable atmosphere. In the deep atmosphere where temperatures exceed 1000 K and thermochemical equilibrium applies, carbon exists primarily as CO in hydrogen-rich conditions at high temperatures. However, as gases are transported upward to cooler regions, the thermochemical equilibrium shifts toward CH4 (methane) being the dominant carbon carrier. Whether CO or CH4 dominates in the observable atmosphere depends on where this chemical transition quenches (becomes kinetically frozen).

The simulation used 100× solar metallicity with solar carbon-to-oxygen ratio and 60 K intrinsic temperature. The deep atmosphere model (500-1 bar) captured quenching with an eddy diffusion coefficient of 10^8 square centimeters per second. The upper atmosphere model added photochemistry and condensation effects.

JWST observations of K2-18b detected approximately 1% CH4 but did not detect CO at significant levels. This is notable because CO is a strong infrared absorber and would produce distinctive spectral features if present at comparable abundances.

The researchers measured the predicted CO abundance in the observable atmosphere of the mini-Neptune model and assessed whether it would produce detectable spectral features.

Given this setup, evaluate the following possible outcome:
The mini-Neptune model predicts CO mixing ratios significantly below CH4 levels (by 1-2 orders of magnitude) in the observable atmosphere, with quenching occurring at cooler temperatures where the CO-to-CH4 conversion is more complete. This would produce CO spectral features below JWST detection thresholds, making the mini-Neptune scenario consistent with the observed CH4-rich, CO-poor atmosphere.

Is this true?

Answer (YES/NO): YES